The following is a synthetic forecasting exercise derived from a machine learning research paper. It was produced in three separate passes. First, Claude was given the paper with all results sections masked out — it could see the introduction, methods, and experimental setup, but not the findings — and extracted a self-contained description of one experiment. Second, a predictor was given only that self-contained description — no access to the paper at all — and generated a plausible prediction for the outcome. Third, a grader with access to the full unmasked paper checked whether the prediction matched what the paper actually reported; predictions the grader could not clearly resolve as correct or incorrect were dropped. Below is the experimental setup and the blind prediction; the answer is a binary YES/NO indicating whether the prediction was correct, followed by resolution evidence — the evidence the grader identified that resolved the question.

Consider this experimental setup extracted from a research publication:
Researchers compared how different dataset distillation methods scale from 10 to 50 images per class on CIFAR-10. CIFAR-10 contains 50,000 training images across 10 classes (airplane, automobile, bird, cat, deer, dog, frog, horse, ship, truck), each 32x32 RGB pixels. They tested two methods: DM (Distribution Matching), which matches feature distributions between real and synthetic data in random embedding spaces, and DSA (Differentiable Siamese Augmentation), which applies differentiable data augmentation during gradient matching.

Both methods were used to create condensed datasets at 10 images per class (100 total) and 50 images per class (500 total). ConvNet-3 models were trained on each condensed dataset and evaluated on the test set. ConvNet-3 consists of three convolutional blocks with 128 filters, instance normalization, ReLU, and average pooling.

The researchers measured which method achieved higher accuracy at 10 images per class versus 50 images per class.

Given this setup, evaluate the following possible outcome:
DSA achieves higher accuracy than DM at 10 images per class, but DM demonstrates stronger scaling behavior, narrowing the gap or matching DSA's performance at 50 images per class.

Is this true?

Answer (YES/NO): NO